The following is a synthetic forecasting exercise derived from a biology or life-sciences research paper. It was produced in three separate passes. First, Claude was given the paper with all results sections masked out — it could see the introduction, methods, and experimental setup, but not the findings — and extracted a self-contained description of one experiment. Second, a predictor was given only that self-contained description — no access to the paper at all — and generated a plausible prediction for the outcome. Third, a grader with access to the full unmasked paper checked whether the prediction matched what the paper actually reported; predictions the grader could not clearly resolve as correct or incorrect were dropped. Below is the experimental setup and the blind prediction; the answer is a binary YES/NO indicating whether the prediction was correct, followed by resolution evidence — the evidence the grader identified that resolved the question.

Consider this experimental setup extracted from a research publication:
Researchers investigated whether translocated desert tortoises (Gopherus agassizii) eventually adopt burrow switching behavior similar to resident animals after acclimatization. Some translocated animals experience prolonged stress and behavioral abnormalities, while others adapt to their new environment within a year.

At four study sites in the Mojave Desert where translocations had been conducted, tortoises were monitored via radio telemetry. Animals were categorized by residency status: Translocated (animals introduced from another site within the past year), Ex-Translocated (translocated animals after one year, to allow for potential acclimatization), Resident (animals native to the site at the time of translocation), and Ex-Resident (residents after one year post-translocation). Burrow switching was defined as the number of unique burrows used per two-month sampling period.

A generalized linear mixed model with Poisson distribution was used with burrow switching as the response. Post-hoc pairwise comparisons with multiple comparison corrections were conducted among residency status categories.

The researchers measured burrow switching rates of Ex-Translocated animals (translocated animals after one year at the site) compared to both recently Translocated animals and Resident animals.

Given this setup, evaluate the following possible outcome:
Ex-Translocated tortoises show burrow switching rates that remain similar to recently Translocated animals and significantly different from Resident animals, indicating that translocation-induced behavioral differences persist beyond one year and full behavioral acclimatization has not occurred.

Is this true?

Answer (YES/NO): YES